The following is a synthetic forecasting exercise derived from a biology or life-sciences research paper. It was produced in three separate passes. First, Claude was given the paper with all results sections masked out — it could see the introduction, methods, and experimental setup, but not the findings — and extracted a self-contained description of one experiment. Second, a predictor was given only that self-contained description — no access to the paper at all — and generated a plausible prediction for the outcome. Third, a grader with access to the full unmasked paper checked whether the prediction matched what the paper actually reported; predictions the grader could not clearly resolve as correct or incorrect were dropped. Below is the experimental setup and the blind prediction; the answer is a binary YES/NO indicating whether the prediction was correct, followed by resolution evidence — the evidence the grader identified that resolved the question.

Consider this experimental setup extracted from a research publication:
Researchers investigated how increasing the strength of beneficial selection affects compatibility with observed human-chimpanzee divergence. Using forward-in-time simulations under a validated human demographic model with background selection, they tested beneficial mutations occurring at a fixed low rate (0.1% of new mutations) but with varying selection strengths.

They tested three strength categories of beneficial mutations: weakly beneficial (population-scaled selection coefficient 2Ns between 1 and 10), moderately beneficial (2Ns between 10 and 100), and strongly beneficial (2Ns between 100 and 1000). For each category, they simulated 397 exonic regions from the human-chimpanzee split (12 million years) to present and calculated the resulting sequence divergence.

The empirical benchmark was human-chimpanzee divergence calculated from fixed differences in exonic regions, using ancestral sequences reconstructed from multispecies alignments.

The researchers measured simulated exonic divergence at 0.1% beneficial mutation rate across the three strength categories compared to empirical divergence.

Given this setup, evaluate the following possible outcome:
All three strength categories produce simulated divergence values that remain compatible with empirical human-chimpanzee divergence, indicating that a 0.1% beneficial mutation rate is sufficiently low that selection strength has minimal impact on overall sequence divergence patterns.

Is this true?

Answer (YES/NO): NO